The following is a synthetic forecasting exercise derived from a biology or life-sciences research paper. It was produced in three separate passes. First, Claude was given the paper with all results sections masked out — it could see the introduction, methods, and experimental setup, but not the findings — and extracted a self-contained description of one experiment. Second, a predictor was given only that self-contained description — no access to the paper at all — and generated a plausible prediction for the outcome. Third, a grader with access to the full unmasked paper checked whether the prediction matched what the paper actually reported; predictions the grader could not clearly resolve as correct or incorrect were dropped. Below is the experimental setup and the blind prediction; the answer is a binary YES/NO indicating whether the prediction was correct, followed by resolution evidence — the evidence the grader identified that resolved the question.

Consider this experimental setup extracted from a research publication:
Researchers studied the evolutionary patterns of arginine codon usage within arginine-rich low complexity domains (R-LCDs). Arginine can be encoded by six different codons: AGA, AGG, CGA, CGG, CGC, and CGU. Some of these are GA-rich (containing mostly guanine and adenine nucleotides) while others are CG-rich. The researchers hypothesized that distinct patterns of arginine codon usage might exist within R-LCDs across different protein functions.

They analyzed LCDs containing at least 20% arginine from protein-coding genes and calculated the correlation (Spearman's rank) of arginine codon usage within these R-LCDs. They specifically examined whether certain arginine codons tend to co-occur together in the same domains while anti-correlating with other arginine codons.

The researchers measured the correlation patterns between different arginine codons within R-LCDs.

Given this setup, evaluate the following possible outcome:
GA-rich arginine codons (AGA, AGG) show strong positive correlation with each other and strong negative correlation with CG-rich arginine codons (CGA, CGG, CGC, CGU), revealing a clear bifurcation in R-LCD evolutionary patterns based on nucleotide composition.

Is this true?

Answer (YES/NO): NO